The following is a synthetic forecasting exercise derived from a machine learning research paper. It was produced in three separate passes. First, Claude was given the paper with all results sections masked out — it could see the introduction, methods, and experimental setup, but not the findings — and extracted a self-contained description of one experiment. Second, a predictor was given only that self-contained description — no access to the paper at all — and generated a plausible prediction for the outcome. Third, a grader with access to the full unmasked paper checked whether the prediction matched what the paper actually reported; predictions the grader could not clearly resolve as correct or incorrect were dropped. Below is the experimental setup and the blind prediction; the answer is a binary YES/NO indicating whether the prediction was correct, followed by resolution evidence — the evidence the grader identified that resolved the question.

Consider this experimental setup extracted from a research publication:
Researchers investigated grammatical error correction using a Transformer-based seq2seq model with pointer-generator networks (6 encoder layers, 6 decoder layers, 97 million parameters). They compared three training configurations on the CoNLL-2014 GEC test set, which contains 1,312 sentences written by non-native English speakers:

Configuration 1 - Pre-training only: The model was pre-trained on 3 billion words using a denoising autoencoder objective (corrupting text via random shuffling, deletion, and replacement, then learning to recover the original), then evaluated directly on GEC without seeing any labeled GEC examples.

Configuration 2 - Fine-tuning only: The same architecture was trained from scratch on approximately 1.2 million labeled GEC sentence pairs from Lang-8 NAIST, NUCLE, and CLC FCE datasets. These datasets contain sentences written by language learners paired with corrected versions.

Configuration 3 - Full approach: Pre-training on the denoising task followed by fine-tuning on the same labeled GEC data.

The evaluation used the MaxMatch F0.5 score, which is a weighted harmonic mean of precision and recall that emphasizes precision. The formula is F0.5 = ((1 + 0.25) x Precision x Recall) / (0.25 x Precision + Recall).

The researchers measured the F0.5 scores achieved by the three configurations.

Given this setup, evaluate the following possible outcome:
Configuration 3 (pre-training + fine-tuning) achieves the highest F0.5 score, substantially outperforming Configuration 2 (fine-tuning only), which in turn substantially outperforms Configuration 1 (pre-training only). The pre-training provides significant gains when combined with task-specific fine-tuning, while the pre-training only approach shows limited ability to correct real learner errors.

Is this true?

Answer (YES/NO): YES